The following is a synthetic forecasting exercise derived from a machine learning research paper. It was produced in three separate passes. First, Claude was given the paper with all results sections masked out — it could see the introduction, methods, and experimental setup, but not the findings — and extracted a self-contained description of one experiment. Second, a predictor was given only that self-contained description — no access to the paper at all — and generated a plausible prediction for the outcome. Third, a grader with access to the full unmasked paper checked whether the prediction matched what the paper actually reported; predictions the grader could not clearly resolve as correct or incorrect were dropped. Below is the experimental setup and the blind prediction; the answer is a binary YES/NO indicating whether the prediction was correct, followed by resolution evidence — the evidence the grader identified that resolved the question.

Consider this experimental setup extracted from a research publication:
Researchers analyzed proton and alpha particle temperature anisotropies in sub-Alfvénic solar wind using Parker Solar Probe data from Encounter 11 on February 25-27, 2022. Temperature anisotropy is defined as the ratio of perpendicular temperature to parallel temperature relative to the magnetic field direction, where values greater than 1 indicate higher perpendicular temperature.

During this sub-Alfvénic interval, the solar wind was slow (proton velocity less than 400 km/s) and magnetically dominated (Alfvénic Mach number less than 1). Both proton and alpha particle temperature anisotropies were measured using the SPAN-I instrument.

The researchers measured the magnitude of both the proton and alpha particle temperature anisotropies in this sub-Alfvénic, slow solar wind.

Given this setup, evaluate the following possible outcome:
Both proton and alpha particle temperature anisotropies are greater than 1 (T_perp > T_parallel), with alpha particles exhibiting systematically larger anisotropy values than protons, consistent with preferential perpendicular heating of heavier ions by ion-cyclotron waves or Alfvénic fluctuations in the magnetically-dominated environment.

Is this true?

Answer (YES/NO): NO